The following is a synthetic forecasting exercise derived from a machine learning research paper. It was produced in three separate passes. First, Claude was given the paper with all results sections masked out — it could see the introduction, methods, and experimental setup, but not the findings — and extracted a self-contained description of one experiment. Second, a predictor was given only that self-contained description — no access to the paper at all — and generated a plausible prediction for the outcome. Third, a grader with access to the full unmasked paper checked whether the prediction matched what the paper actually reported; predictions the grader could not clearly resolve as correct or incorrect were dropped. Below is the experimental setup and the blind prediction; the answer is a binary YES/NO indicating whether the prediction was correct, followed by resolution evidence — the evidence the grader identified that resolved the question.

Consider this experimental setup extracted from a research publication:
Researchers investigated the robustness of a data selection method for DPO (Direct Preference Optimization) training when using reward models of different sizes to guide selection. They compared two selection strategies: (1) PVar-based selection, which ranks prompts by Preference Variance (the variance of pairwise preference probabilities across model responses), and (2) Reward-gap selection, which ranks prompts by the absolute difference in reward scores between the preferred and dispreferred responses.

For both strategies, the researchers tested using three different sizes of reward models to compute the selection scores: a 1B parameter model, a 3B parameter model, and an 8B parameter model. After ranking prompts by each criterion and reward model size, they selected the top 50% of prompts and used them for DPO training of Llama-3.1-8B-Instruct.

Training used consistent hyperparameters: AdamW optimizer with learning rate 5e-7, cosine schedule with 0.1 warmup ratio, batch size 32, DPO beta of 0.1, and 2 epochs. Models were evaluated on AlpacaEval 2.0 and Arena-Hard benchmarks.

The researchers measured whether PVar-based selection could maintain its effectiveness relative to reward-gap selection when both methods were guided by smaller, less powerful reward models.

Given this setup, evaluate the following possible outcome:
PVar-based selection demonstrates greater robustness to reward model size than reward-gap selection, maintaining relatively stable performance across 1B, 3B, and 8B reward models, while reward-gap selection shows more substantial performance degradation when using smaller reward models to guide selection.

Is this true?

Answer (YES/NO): NO